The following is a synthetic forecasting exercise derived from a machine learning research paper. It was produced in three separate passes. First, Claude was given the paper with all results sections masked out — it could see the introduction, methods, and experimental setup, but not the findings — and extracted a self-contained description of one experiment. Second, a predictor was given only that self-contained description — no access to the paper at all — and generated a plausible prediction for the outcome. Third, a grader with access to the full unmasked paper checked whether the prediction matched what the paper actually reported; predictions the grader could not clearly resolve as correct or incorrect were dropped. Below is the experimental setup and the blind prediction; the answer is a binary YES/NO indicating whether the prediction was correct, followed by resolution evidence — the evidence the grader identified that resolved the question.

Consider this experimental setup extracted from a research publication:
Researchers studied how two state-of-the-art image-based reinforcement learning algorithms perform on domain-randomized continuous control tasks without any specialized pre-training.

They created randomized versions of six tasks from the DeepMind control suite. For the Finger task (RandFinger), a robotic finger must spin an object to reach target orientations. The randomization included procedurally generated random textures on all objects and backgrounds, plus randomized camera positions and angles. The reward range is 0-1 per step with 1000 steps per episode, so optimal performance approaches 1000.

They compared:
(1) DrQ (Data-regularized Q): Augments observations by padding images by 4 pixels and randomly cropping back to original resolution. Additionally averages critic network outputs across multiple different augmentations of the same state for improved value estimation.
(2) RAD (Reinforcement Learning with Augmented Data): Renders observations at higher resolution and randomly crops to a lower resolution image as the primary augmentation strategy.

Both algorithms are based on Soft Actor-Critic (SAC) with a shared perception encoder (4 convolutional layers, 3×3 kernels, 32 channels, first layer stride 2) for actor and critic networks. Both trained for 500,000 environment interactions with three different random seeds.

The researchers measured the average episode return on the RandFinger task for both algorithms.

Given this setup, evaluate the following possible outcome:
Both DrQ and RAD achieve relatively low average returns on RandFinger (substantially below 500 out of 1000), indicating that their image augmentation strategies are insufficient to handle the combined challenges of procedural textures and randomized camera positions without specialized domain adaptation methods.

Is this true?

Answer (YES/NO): NO